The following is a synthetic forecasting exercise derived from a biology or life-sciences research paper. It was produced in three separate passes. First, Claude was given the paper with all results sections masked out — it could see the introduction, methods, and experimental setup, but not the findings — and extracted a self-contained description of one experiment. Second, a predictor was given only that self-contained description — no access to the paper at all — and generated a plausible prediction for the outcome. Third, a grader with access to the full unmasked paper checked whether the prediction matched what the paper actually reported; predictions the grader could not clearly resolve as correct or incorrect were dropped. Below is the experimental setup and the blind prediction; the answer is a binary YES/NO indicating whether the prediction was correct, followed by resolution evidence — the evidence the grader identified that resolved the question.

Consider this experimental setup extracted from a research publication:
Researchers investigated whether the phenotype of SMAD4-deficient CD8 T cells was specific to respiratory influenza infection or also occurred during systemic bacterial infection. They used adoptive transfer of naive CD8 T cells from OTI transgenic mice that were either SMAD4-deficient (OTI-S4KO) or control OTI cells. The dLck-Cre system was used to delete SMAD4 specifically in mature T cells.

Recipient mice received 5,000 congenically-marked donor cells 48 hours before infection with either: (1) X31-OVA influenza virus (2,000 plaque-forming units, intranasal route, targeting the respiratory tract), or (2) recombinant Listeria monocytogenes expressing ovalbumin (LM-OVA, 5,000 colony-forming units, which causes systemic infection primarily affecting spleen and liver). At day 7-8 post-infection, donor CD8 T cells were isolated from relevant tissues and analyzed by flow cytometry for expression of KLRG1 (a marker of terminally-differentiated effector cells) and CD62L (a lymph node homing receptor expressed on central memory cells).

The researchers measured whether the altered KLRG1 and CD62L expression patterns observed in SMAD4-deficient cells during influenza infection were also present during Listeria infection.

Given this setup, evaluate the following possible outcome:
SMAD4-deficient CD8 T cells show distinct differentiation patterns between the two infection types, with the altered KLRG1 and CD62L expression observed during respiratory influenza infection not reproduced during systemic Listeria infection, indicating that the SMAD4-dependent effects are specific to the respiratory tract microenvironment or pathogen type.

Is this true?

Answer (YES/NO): NO